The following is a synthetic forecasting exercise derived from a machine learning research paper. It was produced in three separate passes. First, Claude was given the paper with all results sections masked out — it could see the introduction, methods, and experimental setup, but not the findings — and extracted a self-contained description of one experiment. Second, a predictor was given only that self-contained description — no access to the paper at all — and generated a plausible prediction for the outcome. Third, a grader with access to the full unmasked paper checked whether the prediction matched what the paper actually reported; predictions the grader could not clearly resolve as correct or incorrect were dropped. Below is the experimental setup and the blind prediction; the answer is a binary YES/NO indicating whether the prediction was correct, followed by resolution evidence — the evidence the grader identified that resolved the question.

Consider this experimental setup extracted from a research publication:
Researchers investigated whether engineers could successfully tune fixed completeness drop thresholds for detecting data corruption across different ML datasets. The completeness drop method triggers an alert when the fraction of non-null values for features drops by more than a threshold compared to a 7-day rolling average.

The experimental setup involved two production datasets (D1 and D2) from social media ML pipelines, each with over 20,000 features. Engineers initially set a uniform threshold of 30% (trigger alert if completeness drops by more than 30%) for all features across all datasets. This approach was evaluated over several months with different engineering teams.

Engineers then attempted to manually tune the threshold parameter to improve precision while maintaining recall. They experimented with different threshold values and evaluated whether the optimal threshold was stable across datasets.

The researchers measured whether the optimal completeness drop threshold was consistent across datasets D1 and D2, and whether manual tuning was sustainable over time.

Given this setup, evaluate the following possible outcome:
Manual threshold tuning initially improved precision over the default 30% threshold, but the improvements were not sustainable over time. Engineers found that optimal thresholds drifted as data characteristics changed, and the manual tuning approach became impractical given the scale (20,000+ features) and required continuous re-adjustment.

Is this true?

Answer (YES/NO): NO